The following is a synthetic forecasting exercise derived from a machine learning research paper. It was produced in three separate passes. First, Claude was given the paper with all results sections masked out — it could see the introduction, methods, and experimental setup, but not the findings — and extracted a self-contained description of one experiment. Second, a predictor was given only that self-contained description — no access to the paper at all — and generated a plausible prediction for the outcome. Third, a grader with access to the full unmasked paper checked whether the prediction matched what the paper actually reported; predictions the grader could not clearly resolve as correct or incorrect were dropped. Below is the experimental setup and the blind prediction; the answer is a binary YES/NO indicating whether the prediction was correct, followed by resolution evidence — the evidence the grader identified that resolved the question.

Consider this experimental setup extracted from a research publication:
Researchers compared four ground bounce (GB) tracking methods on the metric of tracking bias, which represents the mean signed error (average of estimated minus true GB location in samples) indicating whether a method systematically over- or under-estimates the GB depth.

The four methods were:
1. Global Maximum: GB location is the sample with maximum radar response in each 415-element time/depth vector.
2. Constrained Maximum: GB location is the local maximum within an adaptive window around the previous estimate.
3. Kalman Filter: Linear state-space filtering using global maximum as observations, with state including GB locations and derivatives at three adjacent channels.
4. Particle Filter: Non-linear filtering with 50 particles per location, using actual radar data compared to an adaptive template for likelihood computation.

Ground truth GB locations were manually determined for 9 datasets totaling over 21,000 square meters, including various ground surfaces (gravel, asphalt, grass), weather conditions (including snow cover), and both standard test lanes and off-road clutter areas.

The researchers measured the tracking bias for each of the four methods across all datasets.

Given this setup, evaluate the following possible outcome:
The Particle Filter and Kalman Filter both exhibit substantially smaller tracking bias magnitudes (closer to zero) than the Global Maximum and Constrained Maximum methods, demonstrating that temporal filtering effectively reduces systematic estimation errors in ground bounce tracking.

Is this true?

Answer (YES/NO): NO